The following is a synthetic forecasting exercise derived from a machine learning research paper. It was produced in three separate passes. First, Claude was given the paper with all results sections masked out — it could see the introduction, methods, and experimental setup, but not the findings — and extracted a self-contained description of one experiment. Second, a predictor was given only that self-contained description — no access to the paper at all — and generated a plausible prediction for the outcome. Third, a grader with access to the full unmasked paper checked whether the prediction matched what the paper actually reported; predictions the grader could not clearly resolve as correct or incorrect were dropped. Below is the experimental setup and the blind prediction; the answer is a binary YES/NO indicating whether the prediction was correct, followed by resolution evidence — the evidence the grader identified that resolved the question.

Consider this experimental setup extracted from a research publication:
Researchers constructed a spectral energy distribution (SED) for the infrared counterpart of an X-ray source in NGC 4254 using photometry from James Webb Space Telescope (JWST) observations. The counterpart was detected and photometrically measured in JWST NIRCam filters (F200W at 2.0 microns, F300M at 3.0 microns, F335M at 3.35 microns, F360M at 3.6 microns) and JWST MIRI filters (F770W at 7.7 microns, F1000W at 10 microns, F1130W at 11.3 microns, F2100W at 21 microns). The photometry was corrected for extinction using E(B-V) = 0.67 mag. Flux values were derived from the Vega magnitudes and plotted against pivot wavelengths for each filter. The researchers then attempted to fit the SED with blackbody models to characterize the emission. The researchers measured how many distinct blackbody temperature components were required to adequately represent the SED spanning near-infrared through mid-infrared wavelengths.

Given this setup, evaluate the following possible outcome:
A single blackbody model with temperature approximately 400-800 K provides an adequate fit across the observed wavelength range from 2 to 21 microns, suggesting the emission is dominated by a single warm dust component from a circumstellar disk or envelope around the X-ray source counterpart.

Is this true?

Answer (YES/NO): NO